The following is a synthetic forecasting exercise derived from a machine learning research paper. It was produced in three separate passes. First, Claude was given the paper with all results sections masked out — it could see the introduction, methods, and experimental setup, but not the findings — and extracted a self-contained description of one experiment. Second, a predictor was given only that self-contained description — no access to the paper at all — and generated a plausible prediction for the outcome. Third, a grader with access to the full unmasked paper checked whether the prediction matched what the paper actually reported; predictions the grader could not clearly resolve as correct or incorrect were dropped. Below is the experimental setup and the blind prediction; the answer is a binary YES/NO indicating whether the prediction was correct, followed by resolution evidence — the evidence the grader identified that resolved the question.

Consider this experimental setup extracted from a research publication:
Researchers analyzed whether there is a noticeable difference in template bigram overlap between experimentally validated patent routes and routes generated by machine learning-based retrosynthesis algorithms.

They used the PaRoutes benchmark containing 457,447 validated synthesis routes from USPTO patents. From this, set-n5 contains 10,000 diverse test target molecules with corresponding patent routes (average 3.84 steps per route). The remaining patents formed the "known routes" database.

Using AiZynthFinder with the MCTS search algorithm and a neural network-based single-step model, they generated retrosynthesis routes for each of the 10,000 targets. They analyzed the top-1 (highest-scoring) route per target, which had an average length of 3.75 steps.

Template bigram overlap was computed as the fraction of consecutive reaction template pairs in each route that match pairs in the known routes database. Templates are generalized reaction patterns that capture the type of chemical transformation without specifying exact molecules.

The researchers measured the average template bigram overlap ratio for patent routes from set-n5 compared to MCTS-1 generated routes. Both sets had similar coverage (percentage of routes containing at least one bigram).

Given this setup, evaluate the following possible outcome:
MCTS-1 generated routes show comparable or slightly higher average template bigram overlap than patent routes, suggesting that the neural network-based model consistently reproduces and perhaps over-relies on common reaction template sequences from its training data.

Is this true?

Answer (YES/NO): NO